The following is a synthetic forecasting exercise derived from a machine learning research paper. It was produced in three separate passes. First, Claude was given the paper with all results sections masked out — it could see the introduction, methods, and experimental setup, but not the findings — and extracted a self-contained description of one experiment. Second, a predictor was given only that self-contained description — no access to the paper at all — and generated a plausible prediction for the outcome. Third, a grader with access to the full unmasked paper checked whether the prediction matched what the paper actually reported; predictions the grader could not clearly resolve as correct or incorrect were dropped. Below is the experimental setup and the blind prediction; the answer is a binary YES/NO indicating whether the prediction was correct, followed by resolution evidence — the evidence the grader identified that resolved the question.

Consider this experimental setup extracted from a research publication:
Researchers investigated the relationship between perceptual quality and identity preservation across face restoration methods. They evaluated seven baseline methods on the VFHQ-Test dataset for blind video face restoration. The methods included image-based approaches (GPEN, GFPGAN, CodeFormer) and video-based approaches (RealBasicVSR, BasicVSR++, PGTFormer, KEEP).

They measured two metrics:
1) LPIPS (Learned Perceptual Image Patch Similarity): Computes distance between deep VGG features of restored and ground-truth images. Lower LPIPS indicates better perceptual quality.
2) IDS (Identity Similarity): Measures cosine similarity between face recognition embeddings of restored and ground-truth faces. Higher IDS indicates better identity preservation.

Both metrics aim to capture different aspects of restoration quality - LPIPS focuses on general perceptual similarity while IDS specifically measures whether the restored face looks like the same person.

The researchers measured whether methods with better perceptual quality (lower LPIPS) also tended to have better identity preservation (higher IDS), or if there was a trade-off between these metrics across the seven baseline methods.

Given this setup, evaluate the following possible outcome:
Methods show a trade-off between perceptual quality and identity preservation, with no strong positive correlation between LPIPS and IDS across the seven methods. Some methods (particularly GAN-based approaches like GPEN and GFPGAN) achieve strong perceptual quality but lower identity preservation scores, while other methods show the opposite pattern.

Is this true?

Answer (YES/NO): NO